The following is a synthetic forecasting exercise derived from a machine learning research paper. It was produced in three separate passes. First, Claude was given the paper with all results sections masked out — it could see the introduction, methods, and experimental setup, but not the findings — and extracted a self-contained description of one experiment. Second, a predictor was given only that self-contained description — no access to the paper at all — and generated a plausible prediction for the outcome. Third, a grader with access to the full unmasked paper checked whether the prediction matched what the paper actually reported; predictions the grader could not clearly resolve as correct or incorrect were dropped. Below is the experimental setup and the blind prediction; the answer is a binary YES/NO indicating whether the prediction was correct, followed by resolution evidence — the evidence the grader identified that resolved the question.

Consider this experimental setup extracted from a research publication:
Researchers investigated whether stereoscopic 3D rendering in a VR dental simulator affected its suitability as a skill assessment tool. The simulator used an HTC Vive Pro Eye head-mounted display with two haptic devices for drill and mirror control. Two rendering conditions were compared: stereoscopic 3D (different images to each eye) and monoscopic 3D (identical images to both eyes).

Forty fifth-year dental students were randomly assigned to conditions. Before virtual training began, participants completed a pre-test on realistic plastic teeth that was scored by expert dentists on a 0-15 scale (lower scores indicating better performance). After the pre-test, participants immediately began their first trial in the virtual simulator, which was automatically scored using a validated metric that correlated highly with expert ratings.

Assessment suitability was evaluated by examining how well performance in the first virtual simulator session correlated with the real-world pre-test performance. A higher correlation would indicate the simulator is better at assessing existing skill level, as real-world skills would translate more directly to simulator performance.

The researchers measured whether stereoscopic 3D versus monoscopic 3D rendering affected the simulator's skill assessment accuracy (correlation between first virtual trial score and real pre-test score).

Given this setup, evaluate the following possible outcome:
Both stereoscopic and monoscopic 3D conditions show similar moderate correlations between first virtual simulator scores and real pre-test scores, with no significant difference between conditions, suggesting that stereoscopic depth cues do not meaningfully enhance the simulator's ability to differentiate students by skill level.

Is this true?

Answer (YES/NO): NO